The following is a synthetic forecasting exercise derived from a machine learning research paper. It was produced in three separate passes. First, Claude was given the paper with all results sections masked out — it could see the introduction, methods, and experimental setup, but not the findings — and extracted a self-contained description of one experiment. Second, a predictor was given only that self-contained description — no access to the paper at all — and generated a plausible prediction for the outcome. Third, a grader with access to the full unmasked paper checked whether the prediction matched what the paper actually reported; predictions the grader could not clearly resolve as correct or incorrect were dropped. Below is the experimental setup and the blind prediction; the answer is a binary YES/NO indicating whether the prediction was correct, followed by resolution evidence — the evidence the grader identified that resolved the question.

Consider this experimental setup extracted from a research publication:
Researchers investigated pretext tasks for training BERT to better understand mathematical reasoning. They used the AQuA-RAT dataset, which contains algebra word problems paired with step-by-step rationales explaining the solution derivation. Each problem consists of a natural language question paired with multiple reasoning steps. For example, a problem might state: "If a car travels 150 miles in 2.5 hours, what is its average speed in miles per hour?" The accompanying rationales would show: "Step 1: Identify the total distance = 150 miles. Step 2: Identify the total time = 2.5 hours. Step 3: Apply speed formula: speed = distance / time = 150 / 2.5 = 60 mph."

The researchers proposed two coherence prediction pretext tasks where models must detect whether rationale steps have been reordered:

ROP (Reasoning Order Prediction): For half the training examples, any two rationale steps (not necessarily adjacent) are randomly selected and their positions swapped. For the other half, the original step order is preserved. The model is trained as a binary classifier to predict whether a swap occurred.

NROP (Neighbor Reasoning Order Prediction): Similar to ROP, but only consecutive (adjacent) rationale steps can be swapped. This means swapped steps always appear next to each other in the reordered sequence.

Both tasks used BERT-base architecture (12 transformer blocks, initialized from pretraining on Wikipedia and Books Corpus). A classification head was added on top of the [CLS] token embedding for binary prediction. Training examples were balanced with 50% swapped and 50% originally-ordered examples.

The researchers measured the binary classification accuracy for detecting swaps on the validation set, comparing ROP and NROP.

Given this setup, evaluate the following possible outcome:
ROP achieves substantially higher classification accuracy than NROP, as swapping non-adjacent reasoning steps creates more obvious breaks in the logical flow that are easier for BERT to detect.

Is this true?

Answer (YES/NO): NO